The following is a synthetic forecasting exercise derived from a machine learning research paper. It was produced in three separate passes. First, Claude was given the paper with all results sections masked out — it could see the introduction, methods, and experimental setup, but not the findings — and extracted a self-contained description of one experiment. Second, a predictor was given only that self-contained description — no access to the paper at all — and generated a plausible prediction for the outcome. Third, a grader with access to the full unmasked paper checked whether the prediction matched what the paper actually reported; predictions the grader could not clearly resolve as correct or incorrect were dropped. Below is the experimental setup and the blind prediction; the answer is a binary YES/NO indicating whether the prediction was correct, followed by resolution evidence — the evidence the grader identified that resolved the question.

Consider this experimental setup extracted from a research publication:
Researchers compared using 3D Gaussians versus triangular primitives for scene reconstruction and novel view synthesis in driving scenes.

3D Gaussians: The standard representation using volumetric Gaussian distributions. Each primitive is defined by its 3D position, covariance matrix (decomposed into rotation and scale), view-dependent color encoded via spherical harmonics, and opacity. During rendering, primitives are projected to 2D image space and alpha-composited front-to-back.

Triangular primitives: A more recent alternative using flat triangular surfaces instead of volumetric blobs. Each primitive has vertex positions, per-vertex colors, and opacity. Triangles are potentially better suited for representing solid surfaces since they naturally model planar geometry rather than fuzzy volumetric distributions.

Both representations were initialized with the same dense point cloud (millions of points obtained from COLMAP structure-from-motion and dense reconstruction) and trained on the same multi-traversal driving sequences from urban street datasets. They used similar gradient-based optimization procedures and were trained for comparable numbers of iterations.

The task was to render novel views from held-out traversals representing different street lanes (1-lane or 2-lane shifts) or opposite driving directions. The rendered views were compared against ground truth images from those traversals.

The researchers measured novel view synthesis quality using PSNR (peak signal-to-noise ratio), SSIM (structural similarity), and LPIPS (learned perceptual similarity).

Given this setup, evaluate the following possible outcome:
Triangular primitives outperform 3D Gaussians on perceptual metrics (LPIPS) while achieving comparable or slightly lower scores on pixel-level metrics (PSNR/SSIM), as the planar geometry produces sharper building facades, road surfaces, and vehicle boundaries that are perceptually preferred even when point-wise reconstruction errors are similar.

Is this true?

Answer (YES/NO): NO